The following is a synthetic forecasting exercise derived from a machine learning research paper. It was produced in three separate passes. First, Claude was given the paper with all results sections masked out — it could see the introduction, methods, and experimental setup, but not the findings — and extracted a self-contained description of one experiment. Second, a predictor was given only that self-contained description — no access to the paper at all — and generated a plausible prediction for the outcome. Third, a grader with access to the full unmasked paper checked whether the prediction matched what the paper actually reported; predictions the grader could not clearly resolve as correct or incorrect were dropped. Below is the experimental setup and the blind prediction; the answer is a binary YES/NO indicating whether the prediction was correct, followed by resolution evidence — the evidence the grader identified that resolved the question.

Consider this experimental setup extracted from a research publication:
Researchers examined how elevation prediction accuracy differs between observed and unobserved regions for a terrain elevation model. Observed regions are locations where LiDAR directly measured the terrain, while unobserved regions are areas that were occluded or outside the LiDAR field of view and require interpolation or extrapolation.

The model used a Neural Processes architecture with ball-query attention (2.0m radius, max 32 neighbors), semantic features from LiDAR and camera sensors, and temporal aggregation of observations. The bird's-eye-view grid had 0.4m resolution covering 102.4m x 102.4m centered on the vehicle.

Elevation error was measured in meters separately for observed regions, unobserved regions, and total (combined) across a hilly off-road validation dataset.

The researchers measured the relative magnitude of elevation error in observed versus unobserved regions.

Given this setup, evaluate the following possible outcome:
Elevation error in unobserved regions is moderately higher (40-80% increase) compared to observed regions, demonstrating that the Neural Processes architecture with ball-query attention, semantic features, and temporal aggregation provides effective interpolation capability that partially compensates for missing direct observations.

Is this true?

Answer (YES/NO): NO